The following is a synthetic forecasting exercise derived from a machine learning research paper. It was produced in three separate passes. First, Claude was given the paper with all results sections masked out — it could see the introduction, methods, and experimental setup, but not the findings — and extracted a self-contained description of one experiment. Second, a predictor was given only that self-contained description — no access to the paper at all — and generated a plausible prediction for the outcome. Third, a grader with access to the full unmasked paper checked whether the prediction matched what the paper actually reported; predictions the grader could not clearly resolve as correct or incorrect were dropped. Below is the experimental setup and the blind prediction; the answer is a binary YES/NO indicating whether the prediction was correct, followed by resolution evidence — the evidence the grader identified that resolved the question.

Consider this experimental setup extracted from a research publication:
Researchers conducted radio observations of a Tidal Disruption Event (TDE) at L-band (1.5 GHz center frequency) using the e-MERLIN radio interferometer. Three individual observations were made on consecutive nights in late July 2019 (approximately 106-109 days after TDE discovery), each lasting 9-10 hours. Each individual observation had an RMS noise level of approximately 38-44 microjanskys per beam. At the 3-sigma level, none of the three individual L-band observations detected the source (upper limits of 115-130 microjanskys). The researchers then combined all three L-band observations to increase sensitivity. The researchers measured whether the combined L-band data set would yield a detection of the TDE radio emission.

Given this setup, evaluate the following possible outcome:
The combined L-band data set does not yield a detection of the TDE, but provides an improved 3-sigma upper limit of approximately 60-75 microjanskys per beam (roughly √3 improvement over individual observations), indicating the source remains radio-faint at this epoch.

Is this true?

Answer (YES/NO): NO